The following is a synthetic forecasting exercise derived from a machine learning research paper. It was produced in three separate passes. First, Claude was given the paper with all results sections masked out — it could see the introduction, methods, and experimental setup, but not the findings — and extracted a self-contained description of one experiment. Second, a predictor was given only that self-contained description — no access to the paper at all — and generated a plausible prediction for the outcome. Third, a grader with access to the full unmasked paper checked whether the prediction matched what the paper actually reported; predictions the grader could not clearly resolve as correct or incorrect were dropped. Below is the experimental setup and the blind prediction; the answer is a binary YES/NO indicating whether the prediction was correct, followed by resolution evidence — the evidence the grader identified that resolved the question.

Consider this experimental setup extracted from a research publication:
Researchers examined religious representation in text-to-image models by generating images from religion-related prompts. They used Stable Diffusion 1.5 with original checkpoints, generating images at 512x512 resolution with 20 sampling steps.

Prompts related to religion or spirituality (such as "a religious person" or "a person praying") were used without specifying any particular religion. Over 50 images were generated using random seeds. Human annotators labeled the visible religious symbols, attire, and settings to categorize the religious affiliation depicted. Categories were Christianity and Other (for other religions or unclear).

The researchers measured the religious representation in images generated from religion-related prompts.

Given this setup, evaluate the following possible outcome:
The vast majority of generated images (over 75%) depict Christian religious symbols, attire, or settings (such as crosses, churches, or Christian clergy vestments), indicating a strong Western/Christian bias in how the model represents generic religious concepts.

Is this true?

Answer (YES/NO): YES